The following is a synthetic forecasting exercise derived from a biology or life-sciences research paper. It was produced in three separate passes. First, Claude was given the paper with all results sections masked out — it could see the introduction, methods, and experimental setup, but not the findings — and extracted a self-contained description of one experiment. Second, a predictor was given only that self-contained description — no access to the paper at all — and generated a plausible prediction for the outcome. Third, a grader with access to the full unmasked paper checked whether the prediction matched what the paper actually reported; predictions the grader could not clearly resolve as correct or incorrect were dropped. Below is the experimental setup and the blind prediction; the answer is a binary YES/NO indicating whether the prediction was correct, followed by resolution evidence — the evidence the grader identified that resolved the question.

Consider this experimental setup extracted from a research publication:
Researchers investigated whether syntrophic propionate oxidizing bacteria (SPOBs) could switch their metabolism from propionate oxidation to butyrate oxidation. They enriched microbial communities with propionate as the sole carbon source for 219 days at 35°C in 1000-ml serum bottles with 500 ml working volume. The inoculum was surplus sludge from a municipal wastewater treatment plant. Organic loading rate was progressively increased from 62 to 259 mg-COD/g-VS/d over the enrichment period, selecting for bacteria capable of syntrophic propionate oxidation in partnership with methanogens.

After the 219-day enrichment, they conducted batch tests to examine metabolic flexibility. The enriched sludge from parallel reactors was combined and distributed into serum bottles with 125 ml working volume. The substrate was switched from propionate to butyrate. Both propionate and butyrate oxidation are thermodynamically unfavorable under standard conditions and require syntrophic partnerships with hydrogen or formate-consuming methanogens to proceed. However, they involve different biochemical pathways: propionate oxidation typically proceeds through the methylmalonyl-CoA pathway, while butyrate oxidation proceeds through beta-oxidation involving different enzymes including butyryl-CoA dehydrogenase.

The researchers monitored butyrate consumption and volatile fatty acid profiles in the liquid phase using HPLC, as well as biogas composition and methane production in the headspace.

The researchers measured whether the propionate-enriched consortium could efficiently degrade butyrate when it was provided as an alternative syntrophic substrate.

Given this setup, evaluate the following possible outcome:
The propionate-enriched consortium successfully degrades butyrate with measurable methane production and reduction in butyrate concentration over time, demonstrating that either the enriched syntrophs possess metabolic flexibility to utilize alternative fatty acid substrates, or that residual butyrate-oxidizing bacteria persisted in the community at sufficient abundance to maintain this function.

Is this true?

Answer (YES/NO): YES